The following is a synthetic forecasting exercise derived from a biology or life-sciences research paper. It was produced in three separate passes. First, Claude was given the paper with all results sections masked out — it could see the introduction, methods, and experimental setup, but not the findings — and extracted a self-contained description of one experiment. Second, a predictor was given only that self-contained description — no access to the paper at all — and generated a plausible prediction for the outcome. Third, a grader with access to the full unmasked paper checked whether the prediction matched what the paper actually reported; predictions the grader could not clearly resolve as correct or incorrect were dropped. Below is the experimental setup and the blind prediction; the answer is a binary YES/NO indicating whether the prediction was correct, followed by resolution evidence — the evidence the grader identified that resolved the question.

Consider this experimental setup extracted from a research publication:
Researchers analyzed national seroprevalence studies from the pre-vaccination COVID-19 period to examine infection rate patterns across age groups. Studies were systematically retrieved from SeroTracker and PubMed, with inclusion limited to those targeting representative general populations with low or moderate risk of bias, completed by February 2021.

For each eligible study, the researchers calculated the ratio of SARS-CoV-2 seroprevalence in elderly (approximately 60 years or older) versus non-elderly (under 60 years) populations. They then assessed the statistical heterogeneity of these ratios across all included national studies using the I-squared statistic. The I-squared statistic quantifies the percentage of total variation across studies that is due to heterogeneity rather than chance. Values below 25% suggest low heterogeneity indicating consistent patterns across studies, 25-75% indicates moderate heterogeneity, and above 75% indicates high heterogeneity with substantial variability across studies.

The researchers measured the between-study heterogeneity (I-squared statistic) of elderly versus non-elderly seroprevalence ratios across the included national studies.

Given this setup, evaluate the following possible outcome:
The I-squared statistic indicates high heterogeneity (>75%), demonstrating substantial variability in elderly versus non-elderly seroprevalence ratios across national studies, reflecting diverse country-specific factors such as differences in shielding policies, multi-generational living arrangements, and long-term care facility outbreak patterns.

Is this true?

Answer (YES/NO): YES